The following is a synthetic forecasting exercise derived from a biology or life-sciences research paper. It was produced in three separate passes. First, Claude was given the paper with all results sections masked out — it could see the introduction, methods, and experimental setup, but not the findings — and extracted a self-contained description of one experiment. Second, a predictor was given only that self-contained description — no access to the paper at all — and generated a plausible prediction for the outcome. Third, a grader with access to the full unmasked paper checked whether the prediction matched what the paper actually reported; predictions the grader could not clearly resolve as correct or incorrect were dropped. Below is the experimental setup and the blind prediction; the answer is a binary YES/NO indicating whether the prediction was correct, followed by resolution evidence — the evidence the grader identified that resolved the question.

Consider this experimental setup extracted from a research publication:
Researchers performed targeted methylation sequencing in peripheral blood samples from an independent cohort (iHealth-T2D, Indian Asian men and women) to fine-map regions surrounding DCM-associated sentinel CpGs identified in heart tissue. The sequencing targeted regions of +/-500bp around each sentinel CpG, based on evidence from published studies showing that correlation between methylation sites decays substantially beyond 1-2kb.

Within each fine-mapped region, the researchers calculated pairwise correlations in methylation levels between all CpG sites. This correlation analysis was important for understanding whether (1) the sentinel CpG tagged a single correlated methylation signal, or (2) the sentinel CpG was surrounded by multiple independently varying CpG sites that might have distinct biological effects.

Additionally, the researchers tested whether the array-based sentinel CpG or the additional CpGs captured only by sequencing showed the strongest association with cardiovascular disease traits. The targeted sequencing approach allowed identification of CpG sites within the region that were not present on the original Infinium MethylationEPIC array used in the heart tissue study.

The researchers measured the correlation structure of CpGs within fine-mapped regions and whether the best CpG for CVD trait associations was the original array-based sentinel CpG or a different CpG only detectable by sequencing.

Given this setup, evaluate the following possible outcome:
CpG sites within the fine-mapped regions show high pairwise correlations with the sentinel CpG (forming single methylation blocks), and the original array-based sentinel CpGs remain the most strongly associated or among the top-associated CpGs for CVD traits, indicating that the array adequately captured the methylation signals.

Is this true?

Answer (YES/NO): NO